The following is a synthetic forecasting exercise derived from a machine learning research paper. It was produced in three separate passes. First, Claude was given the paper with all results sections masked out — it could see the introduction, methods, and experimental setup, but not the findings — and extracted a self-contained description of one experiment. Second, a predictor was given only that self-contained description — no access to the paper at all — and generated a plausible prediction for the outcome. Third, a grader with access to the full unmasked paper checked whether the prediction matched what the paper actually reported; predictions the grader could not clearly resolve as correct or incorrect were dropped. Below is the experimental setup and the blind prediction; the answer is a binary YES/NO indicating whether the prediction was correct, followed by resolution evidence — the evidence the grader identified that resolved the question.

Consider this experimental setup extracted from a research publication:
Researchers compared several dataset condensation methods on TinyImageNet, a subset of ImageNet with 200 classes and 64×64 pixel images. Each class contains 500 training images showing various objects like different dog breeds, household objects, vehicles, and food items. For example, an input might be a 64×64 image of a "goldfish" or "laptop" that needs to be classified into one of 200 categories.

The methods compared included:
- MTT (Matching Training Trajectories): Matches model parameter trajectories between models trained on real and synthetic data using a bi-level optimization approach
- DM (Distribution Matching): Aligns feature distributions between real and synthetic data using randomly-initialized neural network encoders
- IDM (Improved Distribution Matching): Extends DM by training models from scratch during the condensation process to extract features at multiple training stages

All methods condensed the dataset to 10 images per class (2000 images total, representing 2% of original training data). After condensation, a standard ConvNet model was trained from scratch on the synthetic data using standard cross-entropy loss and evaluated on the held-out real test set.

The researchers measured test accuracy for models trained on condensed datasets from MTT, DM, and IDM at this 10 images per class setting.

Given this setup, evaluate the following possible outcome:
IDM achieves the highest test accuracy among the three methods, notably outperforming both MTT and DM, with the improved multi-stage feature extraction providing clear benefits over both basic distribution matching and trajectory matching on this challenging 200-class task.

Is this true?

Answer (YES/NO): YES